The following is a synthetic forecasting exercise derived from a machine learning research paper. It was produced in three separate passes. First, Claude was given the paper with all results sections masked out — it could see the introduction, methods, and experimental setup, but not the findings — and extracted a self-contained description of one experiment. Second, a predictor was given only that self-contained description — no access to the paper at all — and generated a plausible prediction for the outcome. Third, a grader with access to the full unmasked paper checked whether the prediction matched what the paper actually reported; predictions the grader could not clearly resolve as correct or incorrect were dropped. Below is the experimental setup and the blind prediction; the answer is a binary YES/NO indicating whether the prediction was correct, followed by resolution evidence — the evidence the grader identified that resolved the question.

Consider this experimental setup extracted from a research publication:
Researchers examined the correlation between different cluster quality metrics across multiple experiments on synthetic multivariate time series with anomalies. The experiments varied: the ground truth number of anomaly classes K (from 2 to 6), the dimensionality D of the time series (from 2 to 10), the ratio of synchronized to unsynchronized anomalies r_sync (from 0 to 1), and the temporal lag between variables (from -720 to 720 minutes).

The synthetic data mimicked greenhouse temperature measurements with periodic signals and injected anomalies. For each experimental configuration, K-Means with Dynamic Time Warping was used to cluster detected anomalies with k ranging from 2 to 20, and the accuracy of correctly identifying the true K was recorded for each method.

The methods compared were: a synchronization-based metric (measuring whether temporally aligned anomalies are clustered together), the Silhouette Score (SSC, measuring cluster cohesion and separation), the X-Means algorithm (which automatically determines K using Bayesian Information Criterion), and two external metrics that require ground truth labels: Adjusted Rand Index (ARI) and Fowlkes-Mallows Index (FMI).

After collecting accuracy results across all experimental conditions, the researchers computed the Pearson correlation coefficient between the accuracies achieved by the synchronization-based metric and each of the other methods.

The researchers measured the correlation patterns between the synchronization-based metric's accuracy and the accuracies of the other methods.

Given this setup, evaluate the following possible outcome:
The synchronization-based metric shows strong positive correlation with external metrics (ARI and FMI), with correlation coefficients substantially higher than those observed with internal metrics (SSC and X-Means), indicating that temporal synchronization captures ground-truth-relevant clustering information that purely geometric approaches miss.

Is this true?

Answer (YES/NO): YES